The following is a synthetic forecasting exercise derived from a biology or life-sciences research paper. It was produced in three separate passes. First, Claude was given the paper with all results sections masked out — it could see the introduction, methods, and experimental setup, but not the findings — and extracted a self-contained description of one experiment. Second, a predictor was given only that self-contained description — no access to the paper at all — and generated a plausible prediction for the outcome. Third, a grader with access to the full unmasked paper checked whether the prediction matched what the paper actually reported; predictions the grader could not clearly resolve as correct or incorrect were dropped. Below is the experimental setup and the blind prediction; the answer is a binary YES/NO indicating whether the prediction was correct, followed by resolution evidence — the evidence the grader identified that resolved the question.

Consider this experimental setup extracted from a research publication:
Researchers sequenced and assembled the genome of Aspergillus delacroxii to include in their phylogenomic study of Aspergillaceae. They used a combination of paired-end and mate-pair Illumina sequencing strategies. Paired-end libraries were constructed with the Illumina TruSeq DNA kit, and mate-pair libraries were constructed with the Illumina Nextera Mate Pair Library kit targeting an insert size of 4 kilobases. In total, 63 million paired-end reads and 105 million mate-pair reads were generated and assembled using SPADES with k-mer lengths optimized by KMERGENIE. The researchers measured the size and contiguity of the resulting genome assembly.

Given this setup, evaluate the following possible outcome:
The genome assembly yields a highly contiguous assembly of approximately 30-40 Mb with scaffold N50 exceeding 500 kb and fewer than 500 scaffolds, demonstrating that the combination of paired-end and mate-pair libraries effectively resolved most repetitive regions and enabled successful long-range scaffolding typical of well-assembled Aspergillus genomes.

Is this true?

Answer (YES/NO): YES